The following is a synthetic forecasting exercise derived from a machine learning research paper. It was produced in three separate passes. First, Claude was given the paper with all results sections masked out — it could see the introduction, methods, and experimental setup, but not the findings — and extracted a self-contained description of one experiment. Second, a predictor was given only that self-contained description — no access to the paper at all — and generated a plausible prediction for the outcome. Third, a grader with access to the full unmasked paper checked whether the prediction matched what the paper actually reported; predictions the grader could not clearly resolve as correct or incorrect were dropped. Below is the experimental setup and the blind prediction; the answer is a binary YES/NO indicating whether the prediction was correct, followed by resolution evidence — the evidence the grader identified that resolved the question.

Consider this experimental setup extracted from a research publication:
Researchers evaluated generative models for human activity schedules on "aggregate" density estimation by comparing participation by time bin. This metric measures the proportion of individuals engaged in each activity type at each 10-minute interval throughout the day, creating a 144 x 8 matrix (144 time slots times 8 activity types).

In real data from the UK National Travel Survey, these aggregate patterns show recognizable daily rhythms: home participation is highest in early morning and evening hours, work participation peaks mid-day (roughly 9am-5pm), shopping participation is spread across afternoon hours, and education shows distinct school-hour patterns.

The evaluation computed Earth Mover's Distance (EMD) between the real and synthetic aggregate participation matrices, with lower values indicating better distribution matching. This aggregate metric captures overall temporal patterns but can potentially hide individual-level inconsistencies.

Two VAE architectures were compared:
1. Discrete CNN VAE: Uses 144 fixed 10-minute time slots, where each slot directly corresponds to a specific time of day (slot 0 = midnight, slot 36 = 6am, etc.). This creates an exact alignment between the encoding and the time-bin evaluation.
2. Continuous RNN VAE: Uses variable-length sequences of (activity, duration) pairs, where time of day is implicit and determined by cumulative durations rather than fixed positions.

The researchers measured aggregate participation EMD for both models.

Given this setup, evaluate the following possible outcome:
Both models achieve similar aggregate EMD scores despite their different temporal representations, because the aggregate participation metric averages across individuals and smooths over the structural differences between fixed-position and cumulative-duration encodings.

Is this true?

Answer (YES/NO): NO